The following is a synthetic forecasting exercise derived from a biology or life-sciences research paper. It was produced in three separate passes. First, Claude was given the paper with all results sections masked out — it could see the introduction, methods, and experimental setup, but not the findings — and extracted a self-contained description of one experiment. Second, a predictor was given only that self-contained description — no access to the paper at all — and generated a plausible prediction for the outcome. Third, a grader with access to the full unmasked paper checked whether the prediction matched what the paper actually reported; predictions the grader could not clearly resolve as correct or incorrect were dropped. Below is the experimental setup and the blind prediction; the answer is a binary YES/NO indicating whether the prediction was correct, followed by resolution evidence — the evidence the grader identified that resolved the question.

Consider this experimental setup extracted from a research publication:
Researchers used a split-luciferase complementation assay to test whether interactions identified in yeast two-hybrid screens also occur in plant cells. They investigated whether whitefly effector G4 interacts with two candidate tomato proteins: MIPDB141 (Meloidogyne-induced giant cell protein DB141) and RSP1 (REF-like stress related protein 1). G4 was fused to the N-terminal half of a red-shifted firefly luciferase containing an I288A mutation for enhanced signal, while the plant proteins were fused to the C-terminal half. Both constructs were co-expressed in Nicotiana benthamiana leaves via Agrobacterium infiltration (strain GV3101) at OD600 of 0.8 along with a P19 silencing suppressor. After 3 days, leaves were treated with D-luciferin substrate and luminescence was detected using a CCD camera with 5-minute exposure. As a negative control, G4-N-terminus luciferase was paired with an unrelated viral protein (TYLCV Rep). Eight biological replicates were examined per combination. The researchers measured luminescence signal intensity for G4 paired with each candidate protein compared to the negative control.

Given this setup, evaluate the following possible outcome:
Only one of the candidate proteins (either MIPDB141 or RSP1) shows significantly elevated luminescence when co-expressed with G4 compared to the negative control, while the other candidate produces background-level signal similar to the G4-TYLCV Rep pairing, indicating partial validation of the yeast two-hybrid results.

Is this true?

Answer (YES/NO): NO